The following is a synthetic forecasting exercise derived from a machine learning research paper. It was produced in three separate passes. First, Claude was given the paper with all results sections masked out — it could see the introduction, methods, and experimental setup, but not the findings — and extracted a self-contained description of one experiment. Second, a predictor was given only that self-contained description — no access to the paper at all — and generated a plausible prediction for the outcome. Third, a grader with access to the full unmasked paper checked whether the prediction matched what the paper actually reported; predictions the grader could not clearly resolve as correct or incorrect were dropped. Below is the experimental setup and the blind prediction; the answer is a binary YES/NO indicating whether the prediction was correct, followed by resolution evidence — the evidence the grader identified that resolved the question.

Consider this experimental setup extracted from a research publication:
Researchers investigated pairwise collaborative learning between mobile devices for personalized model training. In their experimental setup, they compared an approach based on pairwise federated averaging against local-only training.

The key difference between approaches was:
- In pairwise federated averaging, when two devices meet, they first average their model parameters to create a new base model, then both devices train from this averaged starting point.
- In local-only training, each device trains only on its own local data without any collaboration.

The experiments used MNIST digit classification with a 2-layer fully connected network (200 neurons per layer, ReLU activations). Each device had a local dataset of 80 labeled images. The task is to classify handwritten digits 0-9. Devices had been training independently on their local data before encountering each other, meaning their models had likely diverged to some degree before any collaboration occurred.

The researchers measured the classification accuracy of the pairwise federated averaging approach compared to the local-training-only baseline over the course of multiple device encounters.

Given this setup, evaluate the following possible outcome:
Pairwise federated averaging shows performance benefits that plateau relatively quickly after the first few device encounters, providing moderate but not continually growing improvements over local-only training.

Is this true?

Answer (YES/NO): NO